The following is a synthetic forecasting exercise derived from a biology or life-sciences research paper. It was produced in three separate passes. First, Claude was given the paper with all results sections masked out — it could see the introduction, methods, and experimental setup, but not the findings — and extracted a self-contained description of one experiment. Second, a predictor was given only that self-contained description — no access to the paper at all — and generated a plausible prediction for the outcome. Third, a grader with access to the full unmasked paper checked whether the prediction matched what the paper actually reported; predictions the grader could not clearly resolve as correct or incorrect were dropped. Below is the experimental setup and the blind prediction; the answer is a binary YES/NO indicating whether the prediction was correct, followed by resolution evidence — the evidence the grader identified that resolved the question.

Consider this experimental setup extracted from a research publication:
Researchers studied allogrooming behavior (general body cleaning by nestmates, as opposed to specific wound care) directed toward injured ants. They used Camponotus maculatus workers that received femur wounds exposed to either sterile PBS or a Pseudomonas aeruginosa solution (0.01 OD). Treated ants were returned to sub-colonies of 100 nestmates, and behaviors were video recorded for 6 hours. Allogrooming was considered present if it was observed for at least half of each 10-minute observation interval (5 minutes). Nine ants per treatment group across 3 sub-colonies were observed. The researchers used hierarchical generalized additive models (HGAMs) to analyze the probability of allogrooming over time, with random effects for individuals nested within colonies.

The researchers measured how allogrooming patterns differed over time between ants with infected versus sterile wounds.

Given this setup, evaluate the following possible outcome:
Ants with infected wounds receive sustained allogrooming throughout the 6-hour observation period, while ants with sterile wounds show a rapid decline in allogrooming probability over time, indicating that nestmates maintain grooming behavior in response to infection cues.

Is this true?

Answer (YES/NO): NO